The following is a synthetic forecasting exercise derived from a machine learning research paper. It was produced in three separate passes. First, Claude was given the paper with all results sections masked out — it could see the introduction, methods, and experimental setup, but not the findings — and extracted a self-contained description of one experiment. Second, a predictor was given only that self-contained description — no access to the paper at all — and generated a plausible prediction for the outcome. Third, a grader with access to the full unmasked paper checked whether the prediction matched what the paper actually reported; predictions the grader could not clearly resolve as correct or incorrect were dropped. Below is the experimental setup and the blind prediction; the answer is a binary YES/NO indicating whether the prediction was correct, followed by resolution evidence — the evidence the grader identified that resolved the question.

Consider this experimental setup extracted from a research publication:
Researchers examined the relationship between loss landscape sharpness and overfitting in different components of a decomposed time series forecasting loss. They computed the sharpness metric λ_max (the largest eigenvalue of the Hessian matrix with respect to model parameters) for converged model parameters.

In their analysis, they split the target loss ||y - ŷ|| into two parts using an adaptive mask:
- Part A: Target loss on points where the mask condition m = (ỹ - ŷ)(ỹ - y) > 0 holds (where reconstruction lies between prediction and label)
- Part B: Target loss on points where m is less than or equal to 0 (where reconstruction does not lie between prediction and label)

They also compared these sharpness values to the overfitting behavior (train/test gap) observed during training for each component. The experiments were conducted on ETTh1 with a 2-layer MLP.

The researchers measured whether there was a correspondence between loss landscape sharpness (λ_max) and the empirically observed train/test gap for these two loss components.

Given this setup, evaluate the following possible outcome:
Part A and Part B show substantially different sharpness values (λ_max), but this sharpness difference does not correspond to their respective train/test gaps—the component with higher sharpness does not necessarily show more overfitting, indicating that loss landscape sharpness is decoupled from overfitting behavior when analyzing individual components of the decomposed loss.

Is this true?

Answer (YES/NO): NO